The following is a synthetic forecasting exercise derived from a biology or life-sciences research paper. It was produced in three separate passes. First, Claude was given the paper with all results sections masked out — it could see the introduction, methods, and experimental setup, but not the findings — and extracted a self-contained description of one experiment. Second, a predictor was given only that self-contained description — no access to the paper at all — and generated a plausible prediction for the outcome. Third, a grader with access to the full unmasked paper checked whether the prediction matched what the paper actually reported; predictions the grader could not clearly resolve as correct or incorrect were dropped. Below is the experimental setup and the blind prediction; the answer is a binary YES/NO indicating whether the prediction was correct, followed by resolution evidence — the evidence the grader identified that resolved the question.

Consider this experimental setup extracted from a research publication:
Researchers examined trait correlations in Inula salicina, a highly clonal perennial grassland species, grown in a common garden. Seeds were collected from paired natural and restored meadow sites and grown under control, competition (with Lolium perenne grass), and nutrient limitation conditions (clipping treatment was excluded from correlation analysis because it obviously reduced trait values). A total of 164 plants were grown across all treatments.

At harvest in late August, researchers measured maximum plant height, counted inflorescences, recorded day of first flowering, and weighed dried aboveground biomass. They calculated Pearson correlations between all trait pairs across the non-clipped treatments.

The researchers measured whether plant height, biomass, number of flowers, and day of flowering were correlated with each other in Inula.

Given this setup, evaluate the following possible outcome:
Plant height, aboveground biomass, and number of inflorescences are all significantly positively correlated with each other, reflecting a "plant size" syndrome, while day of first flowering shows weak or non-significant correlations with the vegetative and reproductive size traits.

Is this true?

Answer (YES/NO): NO